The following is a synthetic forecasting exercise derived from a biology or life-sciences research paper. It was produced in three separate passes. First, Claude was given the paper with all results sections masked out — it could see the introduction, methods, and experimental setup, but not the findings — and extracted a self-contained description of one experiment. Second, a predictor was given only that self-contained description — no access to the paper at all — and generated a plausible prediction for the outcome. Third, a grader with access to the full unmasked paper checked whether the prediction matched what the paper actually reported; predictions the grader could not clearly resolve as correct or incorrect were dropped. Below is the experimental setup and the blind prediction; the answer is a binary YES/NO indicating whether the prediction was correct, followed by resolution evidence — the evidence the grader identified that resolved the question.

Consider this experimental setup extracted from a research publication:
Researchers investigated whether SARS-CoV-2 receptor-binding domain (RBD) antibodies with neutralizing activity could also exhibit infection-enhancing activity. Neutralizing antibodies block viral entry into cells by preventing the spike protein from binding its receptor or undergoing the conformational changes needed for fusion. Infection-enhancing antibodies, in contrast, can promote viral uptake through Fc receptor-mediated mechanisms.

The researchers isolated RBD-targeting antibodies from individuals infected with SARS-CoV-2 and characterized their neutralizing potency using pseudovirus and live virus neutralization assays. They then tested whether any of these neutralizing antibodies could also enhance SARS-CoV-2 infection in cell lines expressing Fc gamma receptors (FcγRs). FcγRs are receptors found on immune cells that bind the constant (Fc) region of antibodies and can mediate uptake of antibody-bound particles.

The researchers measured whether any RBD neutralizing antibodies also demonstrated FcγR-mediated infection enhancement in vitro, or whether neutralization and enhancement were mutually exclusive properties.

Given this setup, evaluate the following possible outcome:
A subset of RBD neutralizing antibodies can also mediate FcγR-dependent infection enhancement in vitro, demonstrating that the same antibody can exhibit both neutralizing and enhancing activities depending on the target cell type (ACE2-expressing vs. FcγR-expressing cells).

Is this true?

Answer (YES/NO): YES